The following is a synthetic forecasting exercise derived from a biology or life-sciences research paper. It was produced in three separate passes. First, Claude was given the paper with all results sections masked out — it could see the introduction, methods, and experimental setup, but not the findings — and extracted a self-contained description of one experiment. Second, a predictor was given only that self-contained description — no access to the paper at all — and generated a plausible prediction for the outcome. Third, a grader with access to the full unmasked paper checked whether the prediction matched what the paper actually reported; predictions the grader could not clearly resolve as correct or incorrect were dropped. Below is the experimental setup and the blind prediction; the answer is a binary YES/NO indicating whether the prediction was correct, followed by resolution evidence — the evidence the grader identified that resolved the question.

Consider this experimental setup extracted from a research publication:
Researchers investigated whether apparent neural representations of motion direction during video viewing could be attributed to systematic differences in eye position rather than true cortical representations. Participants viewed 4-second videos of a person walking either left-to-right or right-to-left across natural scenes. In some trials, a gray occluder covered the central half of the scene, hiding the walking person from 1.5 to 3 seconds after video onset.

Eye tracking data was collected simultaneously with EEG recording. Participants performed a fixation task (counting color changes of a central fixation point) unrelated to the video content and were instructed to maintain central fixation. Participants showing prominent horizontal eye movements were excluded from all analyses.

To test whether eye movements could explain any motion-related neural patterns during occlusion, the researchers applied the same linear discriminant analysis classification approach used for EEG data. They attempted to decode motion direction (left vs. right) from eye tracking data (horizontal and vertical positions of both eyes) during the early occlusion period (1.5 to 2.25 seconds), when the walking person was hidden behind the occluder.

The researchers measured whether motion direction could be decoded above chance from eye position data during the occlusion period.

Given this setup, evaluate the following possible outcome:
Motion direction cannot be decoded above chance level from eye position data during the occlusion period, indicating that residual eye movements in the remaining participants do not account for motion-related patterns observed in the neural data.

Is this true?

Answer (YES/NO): YES